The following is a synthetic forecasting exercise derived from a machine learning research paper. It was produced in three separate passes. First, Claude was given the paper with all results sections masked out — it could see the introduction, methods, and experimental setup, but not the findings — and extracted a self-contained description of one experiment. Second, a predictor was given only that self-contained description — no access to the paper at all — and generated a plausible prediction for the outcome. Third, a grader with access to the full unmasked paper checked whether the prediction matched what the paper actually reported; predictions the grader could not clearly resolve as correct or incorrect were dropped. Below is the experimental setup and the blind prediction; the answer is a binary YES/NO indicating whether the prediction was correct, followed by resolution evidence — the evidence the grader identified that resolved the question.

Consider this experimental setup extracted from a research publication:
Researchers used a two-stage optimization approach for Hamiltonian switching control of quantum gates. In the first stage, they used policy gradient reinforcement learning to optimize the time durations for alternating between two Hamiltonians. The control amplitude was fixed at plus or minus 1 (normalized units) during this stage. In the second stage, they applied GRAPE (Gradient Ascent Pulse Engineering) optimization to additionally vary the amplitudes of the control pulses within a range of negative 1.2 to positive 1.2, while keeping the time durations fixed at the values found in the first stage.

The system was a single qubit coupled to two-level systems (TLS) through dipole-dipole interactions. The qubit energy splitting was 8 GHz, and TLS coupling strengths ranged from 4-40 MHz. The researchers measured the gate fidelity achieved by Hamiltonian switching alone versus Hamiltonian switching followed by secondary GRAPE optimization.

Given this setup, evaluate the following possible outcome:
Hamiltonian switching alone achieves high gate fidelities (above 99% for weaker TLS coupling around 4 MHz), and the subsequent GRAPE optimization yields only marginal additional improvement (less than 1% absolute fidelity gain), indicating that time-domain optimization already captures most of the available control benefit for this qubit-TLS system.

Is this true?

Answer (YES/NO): NO